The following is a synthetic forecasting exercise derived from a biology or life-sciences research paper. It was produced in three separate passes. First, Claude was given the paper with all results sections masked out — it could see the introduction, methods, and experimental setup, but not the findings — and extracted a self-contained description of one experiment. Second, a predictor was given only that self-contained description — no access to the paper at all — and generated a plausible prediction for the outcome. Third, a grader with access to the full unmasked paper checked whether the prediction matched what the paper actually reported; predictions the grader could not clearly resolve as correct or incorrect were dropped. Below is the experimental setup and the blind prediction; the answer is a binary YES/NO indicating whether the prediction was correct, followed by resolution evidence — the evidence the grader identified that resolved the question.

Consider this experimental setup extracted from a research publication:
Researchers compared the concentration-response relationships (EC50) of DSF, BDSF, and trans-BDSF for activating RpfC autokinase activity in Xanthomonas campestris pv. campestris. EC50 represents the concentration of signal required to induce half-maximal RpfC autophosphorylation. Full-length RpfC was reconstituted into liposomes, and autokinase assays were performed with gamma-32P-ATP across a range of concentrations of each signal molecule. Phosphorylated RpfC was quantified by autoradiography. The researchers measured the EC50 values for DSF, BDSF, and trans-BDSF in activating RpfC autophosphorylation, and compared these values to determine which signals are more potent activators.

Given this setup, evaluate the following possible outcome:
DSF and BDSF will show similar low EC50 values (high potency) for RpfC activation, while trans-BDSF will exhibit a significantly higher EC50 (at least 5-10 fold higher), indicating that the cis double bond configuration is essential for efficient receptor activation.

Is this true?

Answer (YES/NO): YES